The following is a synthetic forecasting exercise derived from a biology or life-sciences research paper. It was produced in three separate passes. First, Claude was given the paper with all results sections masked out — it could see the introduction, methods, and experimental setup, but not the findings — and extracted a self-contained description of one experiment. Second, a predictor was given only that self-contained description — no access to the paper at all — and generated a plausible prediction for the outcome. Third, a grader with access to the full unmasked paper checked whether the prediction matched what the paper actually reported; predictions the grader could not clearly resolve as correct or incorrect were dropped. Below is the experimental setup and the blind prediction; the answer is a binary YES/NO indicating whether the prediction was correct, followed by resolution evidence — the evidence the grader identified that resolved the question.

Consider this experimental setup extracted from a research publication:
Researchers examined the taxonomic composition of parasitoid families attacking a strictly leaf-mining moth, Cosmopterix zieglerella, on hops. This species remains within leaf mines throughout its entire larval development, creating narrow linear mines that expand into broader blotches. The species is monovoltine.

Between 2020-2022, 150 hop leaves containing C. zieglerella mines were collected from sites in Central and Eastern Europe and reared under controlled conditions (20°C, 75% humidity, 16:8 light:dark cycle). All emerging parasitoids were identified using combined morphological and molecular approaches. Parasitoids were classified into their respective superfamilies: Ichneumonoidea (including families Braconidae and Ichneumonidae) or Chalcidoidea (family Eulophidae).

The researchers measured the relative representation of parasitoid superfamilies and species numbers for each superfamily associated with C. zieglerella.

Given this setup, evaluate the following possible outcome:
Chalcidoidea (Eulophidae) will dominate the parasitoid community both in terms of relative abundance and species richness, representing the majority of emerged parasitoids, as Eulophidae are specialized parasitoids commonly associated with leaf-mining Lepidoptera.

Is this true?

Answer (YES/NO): YES